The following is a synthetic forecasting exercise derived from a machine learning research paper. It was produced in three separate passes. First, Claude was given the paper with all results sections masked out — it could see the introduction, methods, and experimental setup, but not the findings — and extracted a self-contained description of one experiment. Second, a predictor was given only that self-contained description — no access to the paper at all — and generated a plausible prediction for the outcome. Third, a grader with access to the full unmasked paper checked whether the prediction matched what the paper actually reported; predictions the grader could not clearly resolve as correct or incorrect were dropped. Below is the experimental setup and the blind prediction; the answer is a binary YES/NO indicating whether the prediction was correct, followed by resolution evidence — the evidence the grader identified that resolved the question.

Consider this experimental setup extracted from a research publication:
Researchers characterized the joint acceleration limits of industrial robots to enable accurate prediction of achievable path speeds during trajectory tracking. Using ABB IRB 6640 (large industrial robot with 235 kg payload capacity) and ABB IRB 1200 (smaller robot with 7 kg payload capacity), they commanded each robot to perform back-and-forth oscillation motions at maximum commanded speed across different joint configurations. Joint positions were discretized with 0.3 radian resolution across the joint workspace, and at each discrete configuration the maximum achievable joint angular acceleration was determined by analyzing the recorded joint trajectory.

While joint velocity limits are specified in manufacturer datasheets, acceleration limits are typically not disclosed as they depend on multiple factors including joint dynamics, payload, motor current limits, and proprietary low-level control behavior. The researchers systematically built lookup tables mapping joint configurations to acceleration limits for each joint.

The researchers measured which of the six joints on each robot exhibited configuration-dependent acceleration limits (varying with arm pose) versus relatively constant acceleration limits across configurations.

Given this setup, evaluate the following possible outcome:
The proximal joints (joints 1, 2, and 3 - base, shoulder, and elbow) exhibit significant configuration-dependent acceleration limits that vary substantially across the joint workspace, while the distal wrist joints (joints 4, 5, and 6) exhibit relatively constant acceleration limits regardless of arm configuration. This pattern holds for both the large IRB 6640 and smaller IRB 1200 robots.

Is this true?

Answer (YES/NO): YES